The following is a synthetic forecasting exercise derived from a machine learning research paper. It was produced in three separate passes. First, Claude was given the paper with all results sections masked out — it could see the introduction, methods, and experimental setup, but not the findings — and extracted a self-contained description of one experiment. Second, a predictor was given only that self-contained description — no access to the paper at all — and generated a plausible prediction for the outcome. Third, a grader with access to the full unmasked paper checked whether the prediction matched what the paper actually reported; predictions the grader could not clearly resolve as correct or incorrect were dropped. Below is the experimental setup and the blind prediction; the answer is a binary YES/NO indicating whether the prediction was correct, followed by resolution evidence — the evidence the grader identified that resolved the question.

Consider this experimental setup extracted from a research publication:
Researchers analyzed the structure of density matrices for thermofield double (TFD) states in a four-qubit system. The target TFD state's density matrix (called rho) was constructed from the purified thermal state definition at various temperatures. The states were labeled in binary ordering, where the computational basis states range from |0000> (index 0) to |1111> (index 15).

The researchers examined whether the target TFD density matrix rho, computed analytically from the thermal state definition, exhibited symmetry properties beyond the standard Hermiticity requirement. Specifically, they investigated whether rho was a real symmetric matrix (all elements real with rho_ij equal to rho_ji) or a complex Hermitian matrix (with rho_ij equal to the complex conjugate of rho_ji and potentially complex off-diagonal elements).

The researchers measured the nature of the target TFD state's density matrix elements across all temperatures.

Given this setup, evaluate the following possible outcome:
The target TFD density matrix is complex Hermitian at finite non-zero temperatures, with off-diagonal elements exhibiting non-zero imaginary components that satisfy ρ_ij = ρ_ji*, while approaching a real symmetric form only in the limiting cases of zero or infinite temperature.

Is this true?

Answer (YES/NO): NO